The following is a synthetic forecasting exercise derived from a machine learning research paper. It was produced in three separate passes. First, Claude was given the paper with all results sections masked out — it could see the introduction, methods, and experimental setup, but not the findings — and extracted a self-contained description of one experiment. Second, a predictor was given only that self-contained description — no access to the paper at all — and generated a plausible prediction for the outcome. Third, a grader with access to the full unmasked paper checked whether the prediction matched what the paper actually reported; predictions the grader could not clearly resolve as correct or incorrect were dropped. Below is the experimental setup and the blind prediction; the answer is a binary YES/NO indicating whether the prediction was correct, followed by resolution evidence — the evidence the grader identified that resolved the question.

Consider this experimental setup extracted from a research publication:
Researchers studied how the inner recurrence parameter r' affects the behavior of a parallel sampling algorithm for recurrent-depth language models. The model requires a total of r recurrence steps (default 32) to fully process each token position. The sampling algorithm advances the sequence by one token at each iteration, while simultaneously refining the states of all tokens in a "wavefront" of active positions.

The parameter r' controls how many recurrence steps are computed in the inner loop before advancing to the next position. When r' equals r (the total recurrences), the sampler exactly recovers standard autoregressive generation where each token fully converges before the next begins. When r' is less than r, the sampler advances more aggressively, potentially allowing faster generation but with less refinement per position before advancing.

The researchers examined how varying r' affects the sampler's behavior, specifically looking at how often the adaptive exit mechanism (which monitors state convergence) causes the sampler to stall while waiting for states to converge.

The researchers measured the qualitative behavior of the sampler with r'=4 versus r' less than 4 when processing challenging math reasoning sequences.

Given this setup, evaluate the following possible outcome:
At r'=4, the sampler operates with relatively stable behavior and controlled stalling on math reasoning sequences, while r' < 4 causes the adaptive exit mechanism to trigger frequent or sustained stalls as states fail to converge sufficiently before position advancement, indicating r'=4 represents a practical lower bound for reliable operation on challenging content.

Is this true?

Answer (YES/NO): YES